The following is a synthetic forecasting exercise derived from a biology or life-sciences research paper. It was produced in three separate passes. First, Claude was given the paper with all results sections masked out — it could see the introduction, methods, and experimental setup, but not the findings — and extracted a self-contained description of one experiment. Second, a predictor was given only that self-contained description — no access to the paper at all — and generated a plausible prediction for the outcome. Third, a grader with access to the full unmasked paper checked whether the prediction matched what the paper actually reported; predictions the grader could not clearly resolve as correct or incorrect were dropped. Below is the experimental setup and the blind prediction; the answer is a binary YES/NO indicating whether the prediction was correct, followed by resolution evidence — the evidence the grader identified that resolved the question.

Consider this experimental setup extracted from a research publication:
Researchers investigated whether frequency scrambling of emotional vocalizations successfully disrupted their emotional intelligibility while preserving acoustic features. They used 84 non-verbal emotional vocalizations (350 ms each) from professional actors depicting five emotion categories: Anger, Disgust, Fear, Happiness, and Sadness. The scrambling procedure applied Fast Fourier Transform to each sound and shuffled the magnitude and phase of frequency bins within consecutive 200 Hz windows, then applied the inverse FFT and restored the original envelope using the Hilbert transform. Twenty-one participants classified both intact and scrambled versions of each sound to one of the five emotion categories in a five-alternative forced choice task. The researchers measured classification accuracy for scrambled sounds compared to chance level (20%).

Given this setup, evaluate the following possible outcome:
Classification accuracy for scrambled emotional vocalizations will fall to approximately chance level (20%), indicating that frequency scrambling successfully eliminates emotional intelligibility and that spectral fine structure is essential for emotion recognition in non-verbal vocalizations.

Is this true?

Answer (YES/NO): NO